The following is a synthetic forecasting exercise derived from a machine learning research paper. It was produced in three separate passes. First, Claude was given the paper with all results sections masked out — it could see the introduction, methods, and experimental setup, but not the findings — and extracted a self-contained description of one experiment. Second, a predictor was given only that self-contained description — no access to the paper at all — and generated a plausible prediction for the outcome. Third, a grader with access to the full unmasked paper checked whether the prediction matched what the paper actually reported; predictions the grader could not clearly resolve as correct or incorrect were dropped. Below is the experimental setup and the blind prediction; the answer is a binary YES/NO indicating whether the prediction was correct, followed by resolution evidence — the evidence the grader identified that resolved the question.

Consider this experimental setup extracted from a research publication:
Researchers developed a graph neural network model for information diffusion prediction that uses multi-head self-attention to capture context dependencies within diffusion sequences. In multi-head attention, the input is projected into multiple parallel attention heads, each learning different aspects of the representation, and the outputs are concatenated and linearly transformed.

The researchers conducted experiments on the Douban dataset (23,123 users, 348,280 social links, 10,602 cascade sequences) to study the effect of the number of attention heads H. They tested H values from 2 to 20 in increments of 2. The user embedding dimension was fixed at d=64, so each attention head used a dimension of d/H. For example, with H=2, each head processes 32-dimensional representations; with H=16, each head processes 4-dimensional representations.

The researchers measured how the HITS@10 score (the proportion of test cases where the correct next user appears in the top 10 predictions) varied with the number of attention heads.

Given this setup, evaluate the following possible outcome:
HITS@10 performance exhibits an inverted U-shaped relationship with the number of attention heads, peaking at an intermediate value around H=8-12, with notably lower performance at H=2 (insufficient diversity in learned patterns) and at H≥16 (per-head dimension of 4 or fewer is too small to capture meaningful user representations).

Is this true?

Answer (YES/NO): NO